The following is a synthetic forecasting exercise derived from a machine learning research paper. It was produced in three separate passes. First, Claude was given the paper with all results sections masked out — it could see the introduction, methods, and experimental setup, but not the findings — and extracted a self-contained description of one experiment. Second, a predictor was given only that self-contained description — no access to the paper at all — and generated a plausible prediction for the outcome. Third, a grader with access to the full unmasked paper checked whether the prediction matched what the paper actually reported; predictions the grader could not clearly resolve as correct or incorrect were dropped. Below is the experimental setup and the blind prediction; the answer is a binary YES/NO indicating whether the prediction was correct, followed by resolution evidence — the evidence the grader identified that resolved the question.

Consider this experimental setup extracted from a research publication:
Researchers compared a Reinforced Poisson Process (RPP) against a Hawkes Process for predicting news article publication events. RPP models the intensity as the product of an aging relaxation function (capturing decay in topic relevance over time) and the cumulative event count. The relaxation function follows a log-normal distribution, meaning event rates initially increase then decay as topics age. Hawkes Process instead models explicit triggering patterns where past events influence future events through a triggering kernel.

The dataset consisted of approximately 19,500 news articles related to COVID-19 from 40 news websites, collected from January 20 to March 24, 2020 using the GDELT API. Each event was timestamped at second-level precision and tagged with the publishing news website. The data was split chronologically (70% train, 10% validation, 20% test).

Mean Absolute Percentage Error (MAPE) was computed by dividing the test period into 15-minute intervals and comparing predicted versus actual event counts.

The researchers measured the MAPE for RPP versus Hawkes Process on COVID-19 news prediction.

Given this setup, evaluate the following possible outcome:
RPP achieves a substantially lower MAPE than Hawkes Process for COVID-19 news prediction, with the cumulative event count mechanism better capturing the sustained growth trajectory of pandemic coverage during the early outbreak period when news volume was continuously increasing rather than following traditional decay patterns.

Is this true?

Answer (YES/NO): NO